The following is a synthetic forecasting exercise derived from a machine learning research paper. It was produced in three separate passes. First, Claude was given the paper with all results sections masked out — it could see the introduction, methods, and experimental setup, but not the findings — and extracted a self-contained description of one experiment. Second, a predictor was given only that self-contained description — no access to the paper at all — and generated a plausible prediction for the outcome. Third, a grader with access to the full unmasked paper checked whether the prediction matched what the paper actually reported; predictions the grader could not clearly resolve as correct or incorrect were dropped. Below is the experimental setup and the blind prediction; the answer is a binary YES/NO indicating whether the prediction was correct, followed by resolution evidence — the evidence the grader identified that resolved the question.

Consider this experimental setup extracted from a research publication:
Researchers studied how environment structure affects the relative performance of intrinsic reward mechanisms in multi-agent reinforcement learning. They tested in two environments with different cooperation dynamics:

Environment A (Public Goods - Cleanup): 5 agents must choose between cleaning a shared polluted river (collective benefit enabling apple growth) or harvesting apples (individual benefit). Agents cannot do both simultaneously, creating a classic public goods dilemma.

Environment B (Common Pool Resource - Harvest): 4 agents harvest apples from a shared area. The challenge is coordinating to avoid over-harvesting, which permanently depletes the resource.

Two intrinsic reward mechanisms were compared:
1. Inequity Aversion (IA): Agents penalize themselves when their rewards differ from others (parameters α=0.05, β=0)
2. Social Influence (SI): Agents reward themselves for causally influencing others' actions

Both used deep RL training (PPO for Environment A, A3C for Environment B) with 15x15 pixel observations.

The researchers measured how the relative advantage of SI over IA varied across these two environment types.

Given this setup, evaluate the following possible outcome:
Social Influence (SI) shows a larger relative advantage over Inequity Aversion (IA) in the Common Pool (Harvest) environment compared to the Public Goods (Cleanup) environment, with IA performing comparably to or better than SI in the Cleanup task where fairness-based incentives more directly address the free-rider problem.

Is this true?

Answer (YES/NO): NO